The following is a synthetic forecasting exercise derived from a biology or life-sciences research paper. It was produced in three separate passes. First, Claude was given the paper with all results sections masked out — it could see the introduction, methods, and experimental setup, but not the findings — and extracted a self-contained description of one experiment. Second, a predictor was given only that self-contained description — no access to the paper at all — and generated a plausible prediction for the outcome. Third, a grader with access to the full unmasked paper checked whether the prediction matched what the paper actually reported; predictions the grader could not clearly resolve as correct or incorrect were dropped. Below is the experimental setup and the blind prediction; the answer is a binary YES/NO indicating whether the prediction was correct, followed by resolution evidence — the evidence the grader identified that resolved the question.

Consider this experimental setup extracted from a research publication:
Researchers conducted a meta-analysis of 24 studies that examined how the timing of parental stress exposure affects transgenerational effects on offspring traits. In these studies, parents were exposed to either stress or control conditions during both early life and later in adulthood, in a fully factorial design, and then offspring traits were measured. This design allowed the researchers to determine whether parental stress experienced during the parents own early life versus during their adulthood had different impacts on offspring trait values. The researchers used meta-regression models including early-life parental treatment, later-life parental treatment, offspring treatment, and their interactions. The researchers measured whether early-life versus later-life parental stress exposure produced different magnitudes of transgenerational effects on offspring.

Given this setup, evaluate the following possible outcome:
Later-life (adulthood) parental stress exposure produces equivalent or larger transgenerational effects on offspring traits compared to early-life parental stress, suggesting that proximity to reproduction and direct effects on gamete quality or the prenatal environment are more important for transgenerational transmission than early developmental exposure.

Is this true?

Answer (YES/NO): NO